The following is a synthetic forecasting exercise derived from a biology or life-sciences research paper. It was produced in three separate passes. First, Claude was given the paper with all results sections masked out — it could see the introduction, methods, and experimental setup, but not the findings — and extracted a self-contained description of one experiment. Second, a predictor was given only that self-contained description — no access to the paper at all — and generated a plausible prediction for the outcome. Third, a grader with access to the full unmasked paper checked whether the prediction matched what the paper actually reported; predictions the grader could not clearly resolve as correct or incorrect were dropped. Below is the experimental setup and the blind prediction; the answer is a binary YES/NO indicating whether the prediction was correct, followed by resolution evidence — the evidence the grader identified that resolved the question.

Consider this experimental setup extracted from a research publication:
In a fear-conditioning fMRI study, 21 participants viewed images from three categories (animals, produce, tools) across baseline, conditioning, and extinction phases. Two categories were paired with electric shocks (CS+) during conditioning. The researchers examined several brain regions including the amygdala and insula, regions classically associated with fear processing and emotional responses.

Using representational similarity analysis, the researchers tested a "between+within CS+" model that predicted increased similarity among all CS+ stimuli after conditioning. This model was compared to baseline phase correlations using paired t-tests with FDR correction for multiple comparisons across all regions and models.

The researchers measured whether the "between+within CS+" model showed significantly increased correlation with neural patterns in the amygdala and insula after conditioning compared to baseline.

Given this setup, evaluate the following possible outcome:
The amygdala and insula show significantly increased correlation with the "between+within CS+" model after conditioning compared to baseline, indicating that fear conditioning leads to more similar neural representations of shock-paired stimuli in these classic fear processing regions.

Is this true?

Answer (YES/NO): NO